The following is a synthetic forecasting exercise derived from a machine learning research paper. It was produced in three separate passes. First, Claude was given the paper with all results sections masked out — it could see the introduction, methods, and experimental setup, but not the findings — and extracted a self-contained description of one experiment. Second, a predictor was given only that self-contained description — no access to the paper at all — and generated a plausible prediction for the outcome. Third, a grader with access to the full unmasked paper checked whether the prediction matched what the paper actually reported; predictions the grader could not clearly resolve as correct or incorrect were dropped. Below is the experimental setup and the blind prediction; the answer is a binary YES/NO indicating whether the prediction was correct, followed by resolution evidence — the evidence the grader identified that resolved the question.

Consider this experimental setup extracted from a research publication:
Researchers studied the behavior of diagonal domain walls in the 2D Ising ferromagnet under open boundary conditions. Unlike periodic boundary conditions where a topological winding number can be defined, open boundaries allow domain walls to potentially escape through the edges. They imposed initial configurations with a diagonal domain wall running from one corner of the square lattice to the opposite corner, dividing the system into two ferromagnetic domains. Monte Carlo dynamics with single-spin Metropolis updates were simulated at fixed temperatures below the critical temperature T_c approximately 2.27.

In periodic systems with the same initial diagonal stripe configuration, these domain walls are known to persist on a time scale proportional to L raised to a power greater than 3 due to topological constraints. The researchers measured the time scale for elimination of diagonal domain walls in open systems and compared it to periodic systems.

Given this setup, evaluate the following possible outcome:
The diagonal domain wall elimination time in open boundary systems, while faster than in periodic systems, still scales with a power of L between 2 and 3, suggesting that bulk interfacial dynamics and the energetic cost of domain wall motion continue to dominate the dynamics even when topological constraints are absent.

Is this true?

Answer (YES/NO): NO